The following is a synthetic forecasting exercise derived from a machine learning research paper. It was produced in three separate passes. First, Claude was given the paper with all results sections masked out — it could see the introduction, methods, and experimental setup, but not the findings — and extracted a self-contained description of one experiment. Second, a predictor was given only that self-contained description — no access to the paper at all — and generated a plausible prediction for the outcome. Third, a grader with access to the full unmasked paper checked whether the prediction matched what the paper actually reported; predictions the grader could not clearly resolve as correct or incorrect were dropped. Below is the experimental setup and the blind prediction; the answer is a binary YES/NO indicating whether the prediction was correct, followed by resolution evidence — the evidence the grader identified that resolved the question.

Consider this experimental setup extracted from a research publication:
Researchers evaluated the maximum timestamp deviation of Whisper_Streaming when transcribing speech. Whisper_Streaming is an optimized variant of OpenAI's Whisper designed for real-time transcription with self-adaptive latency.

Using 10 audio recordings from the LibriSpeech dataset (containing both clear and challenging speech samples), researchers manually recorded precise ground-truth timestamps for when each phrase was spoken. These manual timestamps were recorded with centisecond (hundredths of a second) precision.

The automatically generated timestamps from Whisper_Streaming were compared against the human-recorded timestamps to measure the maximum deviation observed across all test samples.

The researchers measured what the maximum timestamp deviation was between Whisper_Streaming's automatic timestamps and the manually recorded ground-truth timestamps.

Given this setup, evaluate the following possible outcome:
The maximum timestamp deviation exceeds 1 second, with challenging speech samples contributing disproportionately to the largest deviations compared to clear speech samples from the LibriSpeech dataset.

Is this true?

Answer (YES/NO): NO